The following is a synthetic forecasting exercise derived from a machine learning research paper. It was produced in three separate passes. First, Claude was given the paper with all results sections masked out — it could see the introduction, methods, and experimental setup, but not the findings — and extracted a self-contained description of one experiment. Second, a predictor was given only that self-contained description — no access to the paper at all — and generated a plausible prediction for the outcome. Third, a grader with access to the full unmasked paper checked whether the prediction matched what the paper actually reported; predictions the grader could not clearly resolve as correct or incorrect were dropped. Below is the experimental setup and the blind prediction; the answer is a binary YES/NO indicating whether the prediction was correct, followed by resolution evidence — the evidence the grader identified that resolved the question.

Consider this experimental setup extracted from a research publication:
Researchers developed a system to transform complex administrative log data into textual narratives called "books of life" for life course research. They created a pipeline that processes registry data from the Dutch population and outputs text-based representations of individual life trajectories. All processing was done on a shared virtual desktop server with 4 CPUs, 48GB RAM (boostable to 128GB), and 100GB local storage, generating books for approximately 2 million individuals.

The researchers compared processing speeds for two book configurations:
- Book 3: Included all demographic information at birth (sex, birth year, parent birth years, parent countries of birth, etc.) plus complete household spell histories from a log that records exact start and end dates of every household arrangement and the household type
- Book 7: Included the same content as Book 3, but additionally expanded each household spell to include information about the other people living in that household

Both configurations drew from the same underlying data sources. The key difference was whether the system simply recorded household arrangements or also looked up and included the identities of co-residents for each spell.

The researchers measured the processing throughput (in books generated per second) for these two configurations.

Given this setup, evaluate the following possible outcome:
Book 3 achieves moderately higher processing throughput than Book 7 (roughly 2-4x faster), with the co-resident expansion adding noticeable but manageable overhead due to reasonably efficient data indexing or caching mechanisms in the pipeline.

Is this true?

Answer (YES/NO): YES